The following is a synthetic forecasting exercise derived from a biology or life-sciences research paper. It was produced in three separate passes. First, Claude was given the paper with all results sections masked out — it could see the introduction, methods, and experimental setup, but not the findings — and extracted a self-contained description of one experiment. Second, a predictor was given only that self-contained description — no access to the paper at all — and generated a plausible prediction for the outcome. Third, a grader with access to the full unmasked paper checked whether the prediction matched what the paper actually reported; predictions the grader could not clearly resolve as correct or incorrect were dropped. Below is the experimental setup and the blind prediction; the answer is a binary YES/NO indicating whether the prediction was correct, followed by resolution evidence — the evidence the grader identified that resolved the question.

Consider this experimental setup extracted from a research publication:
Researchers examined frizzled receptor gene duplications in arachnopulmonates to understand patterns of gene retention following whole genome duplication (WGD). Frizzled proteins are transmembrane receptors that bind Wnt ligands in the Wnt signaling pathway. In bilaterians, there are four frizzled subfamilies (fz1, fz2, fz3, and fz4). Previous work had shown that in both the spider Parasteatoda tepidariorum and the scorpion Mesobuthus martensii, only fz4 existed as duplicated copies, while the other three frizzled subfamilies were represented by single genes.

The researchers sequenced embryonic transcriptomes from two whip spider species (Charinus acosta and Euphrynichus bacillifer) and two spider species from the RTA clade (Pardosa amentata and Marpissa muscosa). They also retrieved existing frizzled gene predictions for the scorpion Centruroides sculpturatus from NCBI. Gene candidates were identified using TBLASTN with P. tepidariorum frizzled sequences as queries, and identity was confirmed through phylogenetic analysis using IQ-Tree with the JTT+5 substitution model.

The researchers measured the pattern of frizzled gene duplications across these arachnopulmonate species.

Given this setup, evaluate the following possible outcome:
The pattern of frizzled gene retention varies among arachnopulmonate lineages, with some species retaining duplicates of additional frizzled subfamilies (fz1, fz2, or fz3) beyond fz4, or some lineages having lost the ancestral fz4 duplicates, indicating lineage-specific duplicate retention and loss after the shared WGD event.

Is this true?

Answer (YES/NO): YES